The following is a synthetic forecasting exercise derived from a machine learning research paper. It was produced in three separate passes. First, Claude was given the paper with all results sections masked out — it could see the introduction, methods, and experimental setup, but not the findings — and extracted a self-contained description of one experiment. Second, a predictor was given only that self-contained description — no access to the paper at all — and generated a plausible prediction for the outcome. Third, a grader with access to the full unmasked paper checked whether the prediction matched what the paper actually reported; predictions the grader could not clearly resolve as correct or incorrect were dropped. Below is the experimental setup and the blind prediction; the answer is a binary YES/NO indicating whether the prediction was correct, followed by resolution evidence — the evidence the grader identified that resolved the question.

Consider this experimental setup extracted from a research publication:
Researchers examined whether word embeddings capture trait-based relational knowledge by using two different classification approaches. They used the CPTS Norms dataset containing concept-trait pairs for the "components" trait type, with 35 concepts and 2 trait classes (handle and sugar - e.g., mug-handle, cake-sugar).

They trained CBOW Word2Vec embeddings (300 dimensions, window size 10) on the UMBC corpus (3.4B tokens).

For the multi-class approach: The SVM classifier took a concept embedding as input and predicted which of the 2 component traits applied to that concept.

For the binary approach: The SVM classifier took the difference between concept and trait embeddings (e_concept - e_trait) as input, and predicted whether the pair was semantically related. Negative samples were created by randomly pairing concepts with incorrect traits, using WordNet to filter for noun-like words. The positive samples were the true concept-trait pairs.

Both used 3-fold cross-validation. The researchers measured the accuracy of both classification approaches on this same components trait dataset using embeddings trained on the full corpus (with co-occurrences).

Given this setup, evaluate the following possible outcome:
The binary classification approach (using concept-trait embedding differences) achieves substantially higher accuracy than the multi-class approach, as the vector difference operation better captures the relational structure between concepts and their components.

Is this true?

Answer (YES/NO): NO